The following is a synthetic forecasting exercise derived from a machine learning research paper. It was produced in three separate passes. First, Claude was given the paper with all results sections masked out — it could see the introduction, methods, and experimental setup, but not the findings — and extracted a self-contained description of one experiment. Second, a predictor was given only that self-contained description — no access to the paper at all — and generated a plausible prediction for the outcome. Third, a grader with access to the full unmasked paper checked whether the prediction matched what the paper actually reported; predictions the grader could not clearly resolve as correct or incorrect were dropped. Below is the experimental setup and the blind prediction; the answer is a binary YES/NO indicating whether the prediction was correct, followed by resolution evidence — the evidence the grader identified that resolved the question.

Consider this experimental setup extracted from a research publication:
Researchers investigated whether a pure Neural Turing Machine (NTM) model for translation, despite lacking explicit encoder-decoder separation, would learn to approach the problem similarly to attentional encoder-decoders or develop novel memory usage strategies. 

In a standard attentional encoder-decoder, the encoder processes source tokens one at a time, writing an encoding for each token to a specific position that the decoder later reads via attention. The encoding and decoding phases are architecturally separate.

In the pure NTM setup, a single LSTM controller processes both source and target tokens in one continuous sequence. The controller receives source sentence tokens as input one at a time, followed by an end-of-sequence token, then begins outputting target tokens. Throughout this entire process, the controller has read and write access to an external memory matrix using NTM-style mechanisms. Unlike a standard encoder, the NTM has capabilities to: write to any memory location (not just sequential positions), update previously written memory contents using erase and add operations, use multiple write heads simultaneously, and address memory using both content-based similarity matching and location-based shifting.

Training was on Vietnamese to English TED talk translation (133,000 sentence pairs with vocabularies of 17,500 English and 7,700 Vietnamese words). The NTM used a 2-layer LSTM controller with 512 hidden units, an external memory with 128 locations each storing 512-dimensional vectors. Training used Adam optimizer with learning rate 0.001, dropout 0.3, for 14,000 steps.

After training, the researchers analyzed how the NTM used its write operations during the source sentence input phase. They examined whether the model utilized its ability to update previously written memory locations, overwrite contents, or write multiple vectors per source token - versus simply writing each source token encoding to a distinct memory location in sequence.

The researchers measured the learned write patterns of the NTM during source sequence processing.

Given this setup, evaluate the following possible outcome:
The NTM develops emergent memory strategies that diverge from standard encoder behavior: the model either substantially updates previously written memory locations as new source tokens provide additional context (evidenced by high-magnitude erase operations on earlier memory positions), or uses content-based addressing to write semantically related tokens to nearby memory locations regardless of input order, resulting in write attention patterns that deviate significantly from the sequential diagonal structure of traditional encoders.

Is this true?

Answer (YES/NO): NO